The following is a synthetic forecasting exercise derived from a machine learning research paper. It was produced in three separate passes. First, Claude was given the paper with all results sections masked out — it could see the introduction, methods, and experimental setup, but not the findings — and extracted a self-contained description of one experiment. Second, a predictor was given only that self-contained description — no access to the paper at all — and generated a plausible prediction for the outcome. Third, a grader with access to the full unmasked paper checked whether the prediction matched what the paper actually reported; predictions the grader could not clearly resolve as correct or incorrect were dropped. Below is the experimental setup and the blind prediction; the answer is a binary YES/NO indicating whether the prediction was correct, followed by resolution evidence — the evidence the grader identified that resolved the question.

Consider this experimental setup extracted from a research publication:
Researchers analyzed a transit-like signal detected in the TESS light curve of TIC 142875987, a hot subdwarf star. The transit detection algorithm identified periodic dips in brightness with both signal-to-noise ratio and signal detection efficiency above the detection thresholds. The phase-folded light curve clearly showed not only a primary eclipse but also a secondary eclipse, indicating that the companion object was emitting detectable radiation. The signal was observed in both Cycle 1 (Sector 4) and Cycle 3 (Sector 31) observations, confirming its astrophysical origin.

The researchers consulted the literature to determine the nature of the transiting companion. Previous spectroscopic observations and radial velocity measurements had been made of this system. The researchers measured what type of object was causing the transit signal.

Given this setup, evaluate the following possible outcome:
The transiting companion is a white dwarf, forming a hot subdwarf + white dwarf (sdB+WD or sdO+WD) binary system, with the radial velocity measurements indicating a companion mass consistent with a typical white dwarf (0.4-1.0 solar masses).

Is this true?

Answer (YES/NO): NO